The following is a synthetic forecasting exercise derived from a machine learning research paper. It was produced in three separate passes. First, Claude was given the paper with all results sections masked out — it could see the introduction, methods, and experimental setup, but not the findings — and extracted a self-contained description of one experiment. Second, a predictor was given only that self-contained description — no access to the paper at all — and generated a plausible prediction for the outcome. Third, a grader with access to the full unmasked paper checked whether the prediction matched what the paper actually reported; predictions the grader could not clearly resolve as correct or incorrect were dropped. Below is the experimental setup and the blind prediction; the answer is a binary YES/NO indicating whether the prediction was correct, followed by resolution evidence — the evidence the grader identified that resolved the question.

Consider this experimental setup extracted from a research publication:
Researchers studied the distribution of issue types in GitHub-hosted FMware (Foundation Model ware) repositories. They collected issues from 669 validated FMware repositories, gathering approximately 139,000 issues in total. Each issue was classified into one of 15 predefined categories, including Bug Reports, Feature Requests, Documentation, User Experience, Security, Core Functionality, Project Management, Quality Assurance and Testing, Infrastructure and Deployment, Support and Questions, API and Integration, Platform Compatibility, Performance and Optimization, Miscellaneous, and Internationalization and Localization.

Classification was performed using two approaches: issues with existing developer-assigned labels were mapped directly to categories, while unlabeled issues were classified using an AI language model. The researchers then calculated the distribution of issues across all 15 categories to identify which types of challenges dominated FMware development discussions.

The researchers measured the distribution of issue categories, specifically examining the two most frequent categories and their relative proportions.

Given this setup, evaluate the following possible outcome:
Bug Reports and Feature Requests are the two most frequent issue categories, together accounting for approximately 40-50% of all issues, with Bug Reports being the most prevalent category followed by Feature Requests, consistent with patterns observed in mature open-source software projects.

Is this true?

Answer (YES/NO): NO